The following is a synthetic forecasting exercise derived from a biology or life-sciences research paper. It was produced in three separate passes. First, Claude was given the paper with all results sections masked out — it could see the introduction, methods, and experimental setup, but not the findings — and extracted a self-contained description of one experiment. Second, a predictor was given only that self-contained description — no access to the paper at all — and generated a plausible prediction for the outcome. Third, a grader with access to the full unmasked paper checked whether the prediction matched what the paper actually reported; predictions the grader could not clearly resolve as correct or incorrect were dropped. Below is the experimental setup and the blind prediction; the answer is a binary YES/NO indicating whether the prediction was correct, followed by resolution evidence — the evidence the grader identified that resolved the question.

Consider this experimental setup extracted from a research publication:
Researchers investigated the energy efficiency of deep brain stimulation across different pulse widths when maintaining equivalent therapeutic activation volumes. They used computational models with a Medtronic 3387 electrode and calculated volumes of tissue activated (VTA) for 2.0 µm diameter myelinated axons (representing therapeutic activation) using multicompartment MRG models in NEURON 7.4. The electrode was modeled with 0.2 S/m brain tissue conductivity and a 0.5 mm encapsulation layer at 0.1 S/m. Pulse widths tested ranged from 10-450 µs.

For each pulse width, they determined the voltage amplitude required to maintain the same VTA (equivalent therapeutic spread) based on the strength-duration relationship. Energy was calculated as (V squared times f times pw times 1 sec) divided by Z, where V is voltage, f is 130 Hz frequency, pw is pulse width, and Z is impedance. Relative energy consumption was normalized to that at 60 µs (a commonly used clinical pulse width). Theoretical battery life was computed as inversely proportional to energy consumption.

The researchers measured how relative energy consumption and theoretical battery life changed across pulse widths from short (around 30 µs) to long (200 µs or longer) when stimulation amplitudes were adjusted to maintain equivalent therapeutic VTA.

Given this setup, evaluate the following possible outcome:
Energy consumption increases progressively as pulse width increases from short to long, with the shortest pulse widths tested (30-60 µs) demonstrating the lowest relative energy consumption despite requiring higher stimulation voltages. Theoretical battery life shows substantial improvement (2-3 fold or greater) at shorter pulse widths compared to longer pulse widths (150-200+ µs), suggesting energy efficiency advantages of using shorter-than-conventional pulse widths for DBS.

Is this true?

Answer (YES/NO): NO